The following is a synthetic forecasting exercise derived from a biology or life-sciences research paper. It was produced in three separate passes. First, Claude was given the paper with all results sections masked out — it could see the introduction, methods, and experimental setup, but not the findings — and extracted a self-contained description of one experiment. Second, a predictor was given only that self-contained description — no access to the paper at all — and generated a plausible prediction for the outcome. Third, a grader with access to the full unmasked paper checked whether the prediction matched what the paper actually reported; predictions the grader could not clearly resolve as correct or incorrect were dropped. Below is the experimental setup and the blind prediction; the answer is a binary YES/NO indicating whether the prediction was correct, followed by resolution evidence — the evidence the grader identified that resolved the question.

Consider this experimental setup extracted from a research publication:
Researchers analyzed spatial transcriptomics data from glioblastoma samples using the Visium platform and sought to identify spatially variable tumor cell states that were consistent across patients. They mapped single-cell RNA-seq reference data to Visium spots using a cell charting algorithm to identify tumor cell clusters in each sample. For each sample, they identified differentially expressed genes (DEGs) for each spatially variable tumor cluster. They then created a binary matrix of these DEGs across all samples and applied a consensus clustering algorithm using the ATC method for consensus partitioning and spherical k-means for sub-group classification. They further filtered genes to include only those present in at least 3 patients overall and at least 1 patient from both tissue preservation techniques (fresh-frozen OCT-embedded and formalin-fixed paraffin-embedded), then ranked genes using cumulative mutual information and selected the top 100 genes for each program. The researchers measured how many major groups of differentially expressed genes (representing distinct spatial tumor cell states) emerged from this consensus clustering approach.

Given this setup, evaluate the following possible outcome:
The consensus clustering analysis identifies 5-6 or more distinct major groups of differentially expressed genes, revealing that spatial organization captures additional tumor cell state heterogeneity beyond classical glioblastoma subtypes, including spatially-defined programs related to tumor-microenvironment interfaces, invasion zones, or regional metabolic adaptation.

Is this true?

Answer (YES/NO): NO